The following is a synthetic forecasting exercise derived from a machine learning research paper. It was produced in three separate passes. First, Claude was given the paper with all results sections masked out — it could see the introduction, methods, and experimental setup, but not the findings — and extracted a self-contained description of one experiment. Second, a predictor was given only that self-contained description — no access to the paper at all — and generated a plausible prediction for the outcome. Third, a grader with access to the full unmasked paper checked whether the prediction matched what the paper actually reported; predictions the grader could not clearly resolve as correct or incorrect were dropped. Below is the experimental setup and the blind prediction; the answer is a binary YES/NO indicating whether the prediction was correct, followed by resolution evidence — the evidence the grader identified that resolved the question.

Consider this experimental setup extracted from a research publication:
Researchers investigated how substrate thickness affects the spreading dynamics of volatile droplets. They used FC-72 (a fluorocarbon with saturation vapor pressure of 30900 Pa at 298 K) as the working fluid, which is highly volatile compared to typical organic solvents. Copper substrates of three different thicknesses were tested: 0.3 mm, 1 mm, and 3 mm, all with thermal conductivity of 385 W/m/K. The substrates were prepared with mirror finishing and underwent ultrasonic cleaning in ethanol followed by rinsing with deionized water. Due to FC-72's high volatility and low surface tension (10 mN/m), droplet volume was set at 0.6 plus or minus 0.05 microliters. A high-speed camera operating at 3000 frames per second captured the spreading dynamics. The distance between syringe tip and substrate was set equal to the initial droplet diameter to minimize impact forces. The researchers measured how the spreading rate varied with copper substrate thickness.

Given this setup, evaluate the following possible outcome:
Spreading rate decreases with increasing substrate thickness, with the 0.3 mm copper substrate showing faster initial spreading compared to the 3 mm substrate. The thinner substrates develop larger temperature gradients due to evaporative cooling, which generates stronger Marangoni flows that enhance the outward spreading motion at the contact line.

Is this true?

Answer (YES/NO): NO